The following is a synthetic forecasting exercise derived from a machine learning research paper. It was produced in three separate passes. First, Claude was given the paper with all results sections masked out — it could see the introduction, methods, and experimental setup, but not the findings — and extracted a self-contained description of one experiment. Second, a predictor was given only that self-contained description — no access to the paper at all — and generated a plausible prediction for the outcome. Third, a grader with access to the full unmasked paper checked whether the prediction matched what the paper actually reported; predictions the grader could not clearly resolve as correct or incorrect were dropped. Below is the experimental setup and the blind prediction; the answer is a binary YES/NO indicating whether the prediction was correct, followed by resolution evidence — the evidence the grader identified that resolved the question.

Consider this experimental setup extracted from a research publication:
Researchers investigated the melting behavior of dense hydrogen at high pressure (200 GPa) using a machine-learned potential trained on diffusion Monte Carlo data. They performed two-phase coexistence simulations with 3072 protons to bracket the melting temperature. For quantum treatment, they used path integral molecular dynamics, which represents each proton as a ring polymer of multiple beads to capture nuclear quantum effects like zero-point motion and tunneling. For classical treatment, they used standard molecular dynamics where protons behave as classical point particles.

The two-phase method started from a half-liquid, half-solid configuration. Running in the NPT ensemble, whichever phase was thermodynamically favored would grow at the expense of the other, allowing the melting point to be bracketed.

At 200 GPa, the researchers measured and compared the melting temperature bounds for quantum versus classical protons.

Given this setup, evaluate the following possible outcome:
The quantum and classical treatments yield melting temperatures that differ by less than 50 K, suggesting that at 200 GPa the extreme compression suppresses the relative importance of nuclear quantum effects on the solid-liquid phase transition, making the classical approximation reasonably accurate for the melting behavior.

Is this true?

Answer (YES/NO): NO